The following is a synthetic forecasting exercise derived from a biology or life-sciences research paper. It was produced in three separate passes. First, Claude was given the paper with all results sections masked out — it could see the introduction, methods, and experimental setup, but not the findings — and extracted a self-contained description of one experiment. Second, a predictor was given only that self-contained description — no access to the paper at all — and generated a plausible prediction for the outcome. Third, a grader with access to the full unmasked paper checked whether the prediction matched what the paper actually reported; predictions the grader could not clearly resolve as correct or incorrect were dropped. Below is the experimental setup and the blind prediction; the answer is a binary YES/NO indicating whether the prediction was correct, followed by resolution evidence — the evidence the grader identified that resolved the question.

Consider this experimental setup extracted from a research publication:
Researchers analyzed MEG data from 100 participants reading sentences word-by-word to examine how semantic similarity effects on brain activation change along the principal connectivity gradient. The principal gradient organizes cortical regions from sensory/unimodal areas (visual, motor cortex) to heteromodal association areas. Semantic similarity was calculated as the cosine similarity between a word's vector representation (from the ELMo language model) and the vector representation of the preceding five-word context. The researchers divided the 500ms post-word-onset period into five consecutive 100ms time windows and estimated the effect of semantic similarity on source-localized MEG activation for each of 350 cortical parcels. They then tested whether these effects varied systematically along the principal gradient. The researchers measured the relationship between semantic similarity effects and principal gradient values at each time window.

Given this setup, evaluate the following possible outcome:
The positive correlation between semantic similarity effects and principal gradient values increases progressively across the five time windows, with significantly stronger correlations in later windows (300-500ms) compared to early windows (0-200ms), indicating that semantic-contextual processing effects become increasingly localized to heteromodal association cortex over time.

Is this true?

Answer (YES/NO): NO